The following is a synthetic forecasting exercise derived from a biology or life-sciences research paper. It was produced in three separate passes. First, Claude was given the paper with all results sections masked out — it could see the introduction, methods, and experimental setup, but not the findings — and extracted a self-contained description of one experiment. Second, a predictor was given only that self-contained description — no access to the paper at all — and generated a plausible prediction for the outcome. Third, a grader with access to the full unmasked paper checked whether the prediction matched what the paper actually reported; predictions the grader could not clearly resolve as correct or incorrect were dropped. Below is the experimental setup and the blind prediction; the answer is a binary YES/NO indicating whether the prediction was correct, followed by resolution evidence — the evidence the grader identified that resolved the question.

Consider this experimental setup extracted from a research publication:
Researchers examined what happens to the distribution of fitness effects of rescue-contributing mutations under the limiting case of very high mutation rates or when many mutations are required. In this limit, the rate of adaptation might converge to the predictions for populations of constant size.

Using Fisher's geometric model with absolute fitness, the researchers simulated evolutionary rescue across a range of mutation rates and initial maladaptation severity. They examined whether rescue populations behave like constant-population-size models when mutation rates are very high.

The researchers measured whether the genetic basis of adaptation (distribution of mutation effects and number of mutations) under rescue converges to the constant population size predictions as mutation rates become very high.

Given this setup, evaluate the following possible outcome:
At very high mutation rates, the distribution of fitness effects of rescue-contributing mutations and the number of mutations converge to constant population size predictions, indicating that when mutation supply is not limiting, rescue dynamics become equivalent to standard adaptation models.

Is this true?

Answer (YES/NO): YES